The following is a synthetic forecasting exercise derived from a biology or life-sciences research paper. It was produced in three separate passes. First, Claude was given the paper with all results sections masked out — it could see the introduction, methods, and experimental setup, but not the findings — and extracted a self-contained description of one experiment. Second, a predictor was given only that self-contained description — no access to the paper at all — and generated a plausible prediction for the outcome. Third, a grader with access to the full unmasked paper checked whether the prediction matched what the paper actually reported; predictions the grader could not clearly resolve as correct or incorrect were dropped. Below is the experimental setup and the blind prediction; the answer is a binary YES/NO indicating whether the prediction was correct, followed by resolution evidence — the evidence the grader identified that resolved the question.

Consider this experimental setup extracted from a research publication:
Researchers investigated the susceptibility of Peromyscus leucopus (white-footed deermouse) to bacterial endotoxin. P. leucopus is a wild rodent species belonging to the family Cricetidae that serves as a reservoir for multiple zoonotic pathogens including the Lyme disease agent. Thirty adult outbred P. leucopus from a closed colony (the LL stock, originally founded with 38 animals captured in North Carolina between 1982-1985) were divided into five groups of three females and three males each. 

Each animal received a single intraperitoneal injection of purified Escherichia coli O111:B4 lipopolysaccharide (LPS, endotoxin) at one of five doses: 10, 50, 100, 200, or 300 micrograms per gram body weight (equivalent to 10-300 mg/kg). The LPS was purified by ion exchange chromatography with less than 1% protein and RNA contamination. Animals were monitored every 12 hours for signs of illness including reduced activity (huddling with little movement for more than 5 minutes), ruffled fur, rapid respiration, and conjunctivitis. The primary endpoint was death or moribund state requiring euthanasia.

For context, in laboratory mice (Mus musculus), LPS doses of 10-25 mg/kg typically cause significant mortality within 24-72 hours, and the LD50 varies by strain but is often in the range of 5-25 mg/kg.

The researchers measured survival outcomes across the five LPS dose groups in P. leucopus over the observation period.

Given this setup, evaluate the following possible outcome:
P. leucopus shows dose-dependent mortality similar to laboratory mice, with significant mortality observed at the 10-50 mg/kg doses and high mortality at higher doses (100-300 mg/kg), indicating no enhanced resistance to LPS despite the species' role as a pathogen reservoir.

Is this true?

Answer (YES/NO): NO